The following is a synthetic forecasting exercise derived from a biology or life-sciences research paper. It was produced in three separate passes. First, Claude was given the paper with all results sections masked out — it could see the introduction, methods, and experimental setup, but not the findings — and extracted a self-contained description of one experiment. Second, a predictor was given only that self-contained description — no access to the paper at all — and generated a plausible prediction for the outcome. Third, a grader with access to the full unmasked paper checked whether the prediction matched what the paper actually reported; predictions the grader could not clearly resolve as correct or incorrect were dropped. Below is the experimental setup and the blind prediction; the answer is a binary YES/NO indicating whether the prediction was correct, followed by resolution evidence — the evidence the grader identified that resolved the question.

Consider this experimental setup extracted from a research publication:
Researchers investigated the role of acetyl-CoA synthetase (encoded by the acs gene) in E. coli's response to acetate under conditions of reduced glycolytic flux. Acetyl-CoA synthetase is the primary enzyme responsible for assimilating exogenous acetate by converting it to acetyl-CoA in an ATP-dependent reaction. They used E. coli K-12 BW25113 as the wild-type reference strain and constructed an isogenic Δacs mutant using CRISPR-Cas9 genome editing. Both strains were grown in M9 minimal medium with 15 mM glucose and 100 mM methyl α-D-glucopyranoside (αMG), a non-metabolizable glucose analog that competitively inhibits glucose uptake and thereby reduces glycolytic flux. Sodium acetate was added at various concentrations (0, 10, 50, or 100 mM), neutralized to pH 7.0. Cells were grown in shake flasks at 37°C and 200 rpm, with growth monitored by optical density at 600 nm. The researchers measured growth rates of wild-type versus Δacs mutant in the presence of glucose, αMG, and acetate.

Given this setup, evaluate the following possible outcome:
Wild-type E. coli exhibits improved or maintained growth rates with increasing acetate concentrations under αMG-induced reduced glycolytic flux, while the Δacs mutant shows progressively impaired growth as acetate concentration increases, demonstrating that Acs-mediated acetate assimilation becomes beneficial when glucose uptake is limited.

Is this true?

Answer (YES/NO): NO